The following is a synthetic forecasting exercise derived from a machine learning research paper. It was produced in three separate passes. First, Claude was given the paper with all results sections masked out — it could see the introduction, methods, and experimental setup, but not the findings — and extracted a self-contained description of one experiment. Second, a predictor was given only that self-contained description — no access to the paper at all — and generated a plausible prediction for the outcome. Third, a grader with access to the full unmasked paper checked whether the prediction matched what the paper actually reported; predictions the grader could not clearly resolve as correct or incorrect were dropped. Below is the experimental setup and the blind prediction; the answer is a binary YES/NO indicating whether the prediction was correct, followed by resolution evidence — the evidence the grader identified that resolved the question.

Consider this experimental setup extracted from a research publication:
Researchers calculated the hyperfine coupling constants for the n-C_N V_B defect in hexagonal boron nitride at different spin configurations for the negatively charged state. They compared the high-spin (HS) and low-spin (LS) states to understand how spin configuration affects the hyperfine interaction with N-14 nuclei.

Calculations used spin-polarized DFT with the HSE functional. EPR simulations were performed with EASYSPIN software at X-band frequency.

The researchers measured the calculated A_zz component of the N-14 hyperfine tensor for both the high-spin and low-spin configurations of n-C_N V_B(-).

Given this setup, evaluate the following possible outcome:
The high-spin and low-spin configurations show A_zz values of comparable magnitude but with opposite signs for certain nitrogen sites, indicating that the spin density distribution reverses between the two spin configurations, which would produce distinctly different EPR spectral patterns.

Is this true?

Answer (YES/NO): NO